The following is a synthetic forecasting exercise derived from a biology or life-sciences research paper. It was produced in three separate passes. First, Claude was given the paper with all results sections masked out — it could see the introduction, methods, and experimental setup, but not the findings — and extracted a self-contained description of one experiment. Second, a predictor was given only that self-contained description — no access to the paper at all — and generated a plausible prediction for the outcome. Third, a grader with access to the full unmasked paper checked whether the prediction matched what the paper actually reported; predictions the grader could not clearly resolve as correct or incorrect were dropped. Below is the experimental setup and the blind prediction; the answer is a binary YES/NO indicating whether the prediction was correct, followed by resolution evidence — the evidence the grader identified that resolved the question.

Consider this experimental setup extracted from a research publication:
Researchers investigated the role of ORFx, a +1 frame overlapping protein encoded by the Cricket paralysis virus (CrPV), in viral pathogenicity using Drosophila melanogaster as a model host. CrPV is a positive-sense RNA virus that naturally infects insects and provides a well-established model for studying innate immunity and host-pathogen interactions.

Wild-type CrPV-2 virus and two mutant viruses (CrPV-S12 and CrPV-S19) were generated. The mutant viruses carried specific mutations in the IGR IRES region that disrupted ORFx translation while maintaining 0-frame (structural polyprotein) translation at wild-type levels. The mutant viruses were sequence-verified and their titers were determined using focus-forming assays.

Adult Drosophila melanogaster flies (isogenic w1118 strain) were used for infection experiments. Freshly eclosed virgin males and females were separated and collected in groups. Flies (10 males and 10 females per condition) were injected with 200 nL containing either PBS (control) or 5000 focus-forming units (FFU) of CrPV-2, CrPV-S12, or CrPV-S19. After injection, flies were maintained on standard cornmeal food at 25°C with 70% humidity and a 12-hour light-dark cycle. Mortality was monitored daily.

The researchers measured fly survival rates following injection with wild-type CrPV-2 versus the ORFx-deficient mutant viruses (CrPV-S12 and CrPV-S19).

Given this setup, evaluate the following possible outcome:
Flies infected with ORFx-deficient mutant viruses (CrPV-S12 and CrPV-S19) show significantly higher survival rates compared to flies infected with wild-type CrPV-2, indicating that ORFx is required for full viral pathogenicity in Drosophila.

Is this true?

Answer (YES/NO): NO